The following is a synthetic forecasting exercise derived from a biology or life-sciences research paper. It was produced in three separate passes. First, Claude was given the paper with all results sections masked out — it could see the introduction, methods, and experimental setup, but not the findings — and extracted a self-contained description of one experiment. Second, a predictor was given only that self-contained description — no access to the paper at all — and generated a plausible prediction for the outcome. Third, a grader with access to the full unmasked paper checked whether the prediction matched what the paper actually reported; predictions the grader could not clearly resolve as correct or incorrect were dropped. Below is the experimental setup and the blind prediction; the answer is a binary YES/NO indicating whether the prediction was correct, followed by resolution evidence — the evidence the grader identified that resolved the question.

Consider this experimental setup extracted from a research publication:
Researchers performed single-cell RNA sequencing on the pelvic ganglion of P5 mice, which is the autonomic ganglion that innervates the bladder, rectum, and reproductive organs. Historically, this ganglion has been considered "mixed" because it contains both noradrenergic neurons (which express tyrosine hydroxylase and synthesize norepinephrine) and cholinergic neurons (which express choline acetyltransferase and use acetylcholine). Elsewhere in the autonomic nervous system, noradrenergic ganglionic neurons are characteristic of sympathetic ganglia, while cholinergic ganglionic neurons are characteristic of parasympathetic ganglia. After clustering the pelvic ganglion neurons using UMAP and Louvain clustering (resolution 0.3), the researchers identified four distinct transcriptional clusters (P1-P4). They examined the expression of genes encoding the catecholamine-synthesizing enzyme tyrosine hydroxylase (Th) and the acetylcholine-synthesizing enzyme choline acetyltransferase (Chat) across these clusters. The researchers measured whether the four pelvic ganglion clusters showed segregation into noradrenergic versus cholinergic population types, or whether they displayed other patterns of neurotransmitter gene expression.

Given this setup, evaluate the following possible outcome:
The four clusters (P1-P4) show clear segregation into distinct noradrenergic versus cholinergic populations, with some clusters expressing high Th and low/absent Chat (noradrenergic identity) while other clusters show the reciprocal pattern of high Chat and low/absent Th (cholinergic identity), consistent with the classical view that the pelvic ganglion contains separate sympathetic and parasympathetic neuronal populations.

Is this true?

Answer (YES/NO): NO